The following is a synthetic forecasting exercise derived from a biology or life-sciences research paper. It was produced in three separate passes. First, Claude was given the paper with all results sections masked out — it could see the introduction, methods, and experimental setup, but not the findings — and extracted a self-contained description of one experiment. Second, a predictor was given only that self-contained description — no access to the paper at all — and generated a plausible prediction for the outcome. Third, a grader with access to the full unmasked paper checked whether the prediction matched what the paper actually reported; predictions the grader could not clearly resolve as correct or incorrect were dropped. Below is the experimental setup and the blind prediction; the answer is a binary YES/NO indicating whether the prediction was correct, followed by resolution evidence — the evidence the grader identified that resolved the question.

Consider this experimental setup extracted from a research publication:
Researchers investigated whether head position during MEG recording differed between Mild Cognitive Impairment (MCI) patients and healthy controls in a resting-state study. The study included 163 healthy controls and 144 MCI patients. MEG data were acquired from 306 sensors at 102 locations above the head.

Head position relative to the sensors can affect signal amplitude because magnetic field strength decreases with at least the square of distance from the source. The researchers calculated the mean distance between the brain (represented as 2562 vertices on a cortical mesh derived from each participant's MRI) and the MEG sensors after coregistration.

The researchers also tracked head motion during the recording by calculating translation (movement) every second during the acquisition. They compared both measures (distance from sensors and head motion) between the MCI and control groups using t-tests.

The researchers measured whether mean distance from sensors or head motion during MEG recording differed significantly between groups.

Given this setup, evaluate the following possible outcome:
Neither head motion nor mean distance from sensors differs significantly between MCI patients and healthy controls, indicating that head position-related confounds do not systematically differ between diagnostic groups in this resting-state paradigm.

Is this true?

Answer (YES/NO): YES